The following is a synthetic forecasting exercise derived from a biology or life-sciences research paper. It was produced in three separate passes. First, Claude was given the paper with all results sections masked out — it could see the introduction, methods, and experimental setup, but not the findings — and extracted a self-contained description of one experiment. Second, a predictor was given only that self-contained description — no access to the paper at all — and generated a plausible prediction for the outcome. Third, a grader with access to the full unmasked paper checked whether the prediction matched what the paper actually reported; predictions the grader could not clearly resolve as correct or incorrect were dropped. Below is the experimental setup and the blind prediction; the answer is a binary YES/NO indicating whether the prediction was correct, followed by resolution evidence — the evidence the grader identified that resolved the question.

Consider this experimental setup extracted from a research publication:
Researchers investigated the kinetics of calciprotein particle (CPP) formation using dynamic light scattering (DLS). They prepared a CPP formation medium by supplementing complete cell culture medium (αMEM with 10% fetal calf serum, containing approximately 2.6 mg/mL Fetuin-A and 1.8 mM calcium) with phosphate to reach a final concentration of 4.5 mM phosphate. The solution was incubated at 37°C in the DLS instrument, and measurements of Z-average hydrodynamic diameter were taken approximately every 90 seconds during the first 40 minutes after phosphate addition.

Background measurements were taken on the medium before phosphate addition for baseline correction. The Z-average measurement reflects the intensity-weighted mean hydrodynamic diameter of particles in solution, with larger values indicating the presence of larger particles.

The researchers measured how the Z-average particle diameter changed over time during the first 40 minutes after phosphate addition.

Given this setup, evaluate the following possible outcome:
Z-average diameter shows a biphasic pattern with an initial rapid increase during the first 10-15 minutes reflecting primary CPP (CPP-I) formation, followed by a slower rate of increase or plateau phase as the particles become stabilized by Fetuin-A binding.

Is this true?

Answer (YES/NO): NO